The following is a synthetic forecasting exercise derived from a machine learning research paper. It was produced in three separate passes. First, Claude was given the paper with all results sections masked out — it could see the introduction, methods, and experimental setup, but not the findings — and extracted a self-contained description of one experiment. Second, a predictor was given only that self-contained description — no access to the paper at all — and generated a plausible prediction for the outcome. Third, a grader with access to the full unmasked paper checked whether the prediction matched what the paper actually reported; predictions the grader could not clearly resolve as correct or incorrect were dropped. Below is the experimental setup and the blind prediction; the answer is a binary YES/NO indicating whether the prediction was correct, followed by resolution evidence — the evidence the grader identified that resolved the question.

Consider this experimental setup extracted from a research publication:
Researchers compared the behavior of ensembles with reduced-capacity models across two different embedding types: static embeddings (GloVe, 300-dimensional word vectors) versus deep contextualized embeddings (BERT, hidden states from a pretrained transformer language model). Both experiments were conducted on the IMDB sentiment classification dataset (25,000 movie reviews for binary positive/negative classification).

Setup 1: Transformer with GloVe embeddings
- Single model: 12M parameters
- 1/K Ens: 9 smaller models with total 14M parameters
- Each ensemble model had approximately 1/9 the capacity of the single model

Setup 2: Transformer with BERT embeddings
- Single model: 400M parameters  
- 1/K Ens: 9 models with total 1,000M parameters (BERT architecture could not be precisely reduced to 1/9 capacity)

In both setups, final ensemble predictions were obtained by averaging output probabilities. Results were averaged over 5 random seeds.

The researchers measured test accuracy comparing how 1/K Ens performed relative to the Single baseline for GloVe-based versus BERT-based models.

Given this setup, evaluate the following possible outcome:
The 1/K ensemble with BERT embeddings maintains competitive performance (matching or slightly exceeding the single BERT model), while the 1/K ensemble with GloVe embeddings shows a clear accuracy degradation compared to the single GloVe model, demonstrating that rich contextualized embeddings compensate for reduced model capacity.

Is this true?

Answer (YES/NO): NO